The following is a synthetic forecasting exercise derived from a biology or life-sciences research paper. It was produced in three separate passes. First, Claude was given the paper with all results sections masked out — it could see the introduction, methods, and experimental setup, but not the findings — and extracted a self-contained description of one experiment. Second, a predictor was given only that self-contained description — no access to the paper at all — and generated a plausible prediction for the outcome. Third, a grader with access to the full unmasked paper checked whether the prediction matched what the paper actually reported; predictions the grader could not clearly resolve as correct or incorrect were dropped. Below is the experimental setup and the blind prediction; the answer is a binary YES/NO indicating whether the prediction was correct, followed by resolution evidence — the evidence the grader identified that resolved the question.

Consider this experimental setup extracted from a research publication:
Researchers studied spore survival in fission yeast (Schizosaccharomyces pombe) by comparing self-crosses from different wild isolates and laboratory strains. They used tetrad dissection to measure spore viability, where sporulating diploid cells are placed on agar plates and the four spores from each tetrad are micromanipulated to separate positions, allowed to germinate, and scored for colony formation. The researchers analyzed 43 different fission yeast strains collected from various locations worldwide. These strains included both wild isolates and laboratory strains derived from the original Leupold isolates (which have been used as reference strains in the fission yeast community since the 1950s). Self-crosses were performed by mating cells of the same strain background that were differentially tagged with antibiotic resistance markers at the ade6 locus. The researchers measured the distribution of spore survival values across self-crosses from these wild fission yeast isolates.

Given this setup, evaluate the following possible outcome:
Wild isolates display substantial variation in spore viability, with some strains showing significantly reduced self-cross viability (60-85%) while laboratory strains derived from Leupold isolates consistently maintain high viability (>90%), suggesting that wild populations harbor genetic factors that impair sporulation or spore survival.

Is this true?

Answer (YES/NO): NO